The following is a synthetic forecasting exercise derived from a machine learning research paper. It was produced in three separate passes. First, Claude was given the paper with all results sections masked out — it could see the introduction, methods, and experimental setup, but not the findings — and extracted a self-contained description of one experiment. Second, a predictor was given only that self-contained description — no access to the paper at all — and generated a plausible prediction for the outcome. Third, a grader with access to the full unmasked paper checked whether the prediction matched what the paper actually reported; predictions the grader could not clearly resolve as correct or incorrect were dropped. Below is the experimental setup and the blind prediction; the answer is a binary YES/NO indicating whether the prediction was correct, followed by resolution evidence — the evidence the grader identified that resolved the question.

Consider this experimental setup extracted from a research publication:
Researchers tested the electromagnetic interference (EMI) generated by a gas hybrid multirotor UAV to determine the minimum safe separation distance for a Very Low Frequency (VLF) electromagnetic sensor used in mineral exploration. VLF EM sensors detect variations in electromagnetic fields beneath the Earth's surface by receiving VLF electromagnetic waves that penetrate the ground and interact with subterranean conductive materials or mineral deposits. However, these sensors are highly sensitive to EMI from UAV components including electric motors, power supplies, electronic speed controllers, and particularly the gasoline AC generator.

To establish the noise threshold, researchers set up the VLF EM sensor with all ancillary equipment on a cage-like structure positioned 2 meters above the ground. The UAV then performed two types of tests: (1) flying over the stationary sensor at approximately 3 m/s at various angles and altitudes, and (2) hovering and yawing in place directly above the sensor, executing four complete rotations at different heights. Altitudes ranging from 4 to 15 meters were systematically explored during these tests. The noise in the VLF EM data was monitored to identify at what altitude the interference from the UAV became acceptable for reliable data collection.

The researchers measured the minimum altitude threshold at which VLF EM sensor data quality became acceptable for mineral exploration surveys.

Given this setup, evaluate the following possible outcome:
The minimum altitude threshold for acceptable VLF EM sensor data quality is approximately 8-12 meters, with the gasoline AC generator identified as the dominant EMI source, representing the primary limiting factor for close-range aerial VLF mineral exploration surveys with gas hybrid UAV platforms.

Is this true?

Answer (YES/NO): YES